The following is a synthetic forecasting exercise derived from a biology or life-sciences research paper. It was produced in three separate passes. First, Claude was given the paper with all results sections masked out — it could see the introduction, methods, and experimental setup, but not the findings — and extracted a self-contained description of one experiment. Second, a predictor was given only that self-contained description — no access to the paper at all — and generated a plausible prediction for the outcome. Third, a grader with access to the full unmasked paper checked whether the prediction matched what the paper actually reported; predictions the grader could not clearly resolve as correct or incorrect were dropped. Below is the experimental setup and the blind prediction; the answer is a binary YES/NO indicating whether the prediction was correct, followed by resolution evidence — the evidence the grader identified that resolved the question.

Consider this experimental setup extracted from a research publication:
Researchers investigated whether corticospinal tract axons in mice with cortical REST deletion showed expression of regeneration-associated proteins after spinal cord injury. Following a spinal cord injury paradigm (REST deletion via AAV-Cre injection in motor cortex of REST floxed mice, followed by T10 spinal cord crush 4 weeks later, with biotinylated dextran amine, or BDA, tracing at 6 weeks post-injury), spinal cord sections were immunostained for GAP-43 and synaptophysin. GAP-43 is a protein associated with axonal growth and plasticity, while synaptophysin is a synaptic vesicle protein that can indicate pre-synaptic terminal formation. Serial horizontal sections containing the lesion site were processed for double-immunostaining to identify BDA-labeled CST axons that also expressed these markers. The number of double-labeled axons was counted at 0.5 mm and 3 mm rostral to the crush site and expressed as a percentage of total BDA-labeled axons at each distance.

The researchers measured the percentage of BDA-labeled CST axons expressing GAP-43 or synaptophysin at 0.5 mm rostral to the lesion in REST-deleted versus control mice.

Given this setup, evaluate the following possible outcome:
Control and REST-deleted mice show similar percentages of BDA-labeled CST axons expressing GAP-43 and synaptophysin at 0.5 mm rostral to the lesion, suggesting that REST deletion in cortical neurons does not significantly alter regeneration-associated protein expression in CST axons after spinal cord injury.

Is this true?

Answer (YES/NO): NO